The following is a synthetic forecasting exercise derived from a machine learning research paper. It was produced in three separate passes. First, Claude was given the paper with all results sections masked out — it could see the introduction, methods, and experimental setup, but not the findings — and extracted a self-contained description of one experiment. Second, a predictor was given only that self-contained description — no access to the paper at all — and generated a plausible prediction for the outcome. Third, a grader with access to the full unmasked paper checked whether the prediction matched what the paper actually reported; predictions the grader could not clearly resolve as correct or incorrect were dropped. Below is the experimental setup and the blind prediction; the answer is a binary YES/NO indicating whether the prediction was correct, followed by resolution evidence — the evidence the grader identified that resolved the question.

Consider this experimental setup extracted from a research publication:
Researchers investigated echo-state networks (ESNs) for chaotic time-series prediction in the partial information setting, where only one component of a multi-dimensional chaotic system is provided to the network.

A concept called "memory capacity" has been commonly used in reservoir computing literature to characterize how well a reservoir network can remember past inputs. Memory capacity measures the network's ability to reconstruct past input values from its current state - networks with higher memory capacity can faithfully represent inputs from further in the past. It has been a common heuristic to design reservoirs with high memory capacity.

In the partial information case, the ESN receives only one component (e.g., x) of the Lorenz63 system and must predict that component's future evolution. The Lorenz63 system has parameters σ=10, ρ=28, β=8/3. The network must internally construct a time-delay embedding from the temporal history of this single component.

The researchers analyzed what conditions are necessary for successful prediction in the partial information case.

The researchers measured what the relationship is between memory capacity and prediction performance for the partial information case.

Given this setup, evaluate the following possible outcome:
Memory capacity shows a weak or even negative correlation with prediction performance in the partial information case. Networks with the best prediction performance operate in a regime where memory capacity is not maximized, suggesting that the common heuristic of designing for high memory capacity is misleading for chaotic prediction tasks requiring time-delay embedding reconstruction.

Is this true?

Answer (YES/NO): YES